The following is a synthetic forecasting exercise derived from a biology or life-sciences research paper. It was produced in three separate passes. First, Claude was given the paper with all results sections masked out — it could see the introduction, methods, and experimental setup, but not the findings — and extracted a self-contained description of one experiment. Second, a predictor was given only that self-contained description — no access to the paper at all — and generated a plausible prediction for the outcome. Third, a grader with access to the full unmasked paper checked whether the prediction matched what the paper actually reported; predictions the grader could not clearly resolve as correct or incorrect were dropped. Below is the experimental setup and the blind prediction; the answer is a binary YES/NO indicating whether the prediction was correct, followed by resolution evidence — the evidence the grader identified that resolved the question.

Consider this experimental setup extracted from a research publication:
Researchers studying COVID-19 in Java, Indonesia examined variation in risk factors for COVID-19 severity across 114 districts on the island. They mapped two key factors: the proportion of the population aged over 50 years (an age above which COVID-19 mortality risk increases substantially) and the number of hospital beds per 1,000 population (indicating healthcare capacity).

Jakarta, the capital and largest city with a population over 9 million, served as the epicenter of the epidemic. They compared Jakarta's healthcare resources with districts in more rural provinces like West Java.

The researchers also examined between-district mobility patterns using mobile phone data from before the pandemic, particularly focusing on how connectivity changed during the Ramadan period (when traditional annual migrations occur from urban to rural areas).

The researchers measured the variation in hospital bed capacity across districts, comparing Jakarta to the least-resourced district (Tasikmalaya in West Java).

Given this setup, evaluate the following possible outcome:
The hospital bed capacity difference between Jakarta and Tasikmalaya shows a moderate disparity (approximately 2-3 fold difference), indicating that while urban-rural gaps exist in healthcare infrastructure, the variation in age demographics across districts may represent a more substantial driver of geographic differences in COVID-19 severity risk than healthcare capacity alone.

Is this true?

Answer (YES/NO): NO